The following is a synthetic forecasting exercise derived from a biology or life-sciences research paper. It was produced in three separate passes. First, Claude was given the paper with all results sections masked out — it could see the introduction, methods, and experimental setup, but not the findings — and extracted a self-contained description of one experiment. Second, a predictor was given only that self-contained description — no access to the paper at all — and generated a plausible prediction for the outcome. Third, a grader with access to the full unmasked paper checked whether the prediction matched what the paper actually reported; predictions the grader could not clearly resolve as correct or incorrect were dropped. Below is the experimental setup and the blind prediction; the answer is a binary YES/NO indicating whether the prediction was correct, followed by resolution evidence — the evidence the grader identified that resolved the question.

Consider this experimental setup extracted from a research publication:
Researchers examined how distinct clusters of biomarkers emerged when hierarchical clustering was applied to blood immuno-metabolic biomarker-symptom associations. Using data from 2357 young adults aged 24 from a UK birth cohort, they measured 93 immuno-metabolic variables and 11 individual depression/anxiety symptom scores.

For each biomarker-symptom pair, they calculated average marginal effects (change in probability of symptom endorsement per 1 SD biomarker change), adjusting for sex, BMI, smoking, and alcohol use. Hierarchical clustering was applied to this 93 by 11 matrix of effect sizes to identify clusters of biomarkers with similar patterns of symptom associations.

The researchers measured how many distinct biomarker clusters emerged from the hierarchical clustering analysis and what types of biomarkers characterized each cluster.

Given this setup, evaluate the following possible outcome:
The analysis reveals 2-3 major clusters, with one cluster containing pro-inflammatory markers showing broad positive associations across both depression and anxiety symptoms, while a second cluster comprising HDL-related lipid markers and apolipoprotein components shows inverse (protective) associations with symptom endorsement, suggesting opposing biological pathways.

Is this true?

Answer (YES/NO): NO